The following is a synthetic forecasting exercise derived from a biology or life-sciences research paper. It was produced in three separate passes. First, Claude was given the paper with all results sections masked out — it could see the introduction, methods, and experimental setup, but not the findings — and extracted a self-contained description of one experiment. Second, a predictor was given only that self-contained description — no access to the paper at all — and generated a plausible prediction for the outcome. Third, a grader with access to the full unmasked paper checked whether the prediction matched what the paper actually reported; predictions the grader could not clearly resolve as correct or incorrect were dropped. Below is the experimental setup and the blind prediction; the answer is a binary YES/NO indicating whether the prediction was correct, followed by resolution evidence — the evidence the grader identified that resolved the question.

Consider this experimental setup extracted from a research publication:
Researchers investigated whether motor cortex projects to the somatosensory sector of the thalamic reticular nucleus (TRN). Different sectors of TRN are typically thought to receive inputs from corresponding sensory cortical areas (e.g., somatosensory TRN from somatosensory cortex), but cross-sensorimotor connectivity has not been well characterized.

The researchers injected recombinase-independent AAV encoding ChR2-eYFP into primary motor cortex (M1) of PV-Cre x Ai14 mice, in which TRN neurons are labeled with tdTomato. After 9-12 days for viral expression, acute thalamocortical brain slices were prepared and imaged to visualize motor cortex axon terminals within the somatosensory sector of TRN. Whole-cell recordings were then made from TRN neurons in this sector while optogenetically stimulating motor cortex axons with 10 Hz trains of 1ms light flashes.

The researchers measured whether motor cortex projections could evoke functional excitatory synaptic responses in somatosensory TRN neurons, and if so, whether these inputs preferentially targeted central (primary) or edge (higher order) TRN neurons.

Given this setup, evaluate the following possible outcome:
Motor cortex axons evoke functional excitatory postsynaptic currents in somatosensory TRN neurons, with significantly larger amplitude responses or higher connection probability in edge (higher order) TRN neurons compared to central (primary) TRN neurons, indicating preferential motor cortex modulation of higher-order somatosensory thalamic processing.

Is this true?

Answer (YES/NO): NO